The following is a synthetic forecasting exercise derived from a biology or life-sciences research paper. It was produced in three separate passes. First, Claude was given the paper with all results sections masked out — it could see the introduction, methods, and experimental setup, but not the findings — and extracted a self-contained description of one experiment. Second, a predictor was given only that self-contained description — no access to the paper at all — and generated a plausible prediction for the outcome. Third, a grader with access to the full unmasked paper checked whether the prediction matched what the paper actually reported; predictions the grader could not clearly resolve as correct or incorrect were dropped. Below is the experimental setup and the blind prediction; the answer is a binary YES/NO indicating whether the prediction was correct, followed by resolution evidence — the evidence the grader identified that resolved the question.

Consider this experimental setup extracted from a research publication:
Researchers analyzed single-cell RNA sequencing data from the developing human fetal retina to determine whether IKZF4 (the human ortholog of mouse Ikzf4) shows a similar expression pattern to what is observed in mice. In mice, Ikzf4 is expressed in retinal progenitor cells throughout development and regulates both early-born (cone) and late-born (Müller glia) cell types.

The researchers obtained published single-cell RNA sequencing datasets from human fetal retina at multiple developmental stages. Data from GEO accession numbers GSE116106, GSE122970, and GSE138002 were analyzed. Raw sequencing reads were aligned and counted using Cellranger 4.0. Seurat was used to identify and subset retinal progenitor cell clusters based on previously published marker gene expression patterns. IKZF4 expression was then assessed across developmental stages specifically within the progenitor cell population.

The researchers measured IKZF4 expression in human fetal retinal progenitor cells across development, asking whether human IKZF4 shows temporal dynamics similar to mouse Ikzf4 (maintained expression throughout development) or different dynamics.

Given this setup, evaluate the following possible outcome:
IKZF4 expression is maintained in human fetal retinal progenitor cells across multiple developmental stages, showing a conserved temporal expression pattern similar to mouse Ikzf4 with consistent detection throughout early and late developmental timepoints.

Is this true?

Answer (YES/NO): YES